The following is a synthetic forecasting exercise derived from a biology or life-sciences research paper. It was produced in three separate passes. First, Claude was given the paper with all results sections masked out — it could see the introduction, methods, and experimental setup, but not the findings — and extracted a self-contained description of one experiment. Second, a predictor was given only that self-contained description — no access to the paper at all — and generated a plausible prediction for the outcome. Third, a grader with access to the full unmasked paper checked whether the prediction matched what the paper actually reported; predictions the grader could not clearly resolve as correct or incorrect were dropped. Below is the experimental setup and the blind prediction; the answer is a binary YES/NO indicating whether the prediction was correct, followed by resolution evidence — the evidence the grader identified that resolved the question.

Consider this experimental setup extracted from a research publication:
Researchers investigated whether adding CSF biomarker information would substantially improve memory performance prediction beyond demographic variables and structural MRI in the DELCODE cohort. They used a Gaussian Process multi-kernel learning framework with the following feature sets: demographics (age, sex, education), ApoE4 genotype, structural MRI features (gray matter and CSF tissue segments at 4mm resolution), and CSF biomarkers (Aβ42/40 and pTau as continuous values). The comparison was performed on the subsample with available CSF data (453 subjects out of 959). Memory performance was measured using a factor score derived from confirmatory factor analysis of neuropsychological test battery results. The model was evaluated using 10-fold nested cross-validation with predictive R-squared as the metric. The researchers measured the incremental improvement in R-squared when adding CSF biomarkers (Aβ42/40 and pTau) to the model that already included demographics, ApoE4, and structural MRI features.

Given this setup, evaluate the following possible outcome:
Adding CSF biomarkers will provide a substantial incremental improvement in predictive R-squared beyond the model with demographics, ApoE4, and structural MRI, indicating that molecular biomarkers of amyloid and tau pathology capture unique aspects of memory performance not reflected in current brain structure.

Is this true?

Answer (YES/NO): NO